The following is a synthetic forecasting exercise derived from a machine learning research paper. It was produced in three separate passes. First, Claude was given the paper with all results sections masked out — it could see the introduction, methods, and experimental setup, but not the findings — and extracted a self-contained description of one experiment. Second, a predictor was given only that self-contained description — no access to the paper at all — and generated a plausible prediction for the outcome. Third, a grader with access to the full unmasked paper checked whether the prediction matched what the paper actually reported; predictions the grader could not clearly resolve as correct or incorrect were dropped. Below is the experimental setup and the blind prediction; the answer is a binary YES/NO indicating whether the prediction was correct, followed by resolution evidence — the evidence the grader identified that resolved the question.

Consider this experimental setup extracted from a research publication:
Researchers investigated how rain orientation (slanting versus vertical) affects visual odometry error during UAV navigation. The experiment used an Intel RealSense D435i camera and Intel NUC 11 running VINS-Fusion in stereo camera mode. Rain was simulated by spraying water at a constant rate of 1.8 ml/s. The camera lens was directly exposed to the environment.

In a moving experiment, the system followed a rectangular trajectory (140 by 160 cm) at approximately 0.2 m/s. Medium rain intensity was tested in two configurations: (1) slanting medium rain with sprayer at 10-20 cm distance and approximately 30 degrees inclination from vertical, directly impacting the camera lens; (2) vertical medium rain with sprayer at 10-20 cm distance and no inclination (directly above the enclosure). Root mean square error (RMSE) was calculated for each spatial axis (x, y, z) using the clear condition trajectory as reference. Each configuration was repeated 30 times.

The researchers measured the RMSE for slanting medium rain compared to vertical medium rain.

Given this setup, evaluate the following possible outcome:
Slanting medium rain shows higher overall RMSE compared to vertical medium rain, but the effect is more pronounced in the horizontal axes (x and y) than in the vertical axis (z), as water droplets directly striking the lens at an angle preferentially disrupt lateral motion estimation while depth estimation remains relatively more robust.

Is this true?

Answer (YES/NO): NO